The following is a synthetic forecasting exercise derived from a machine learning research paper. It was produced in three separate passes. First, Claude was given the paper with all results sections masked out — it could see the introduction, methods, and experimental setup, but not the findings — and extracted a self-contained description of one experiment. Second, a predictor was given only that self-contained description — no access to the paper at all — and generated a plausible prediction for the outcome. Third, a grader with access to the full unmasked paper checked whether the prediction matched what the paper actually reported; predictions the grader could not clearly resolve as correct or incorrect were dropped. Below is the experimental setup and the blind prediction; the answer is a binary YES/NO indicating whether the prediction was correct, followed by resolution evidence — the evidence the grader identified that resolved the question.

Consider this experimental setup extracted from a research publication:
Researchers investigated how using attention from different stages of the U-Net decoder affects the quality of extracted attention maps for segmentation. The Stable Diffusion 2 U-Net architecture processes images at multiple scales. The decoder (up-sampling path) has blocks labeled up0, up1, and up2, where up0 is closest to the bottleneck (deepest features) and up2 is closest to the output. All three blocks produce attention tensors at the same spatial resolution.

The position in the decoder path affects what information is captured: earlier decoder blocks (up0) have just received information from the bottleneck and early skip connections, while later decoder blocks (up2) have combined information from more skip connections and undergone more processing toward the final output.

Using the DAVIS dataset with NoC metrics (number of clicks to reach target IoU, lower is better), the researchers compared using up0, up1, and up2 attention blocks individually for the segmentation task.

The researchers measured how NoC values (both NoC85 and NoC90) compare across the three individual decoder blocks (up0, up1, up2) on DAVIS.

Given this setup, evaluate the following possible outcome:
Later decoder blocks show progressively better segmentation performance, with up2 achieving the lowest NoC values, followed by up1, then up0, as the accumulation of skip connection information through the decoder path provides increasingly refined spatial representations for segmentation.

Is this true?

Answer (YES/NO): NO